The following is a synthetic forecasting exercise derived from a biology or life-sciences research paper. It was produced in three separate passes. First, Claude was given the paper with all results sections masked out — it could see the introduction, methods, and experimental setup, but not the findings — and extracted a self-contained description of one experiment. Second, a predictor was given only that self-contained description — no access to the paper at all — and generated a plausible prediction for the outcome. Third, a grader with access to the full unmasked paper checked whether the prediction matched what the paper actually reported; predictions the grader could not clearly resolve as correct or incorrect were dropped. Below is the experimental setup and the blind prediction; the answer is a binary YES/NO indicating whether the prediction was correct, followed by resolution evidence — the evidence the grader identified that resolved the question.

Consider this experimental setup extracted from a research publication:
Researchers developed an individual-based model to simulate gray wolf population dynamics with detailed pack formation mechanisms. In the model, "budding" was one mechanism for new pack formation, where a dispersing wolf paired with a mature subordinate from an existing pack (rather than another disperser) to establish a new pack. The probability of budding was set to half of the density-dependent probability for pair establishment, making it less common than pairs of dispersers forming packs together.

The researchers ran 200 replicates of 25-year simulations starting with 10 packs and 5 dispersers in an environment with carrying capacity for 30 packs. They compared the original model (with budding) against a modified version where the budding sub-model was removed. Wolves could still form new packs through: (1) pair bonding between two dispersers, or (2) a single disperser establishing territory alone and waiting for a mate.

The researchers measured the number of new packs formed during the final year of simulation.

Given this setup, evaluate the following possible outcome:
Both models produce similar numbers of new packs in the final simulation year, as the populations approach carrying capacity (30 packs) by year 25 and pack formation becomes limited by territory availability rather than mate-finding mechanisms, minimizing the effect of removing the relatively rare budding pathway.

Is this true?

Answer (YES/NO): YES